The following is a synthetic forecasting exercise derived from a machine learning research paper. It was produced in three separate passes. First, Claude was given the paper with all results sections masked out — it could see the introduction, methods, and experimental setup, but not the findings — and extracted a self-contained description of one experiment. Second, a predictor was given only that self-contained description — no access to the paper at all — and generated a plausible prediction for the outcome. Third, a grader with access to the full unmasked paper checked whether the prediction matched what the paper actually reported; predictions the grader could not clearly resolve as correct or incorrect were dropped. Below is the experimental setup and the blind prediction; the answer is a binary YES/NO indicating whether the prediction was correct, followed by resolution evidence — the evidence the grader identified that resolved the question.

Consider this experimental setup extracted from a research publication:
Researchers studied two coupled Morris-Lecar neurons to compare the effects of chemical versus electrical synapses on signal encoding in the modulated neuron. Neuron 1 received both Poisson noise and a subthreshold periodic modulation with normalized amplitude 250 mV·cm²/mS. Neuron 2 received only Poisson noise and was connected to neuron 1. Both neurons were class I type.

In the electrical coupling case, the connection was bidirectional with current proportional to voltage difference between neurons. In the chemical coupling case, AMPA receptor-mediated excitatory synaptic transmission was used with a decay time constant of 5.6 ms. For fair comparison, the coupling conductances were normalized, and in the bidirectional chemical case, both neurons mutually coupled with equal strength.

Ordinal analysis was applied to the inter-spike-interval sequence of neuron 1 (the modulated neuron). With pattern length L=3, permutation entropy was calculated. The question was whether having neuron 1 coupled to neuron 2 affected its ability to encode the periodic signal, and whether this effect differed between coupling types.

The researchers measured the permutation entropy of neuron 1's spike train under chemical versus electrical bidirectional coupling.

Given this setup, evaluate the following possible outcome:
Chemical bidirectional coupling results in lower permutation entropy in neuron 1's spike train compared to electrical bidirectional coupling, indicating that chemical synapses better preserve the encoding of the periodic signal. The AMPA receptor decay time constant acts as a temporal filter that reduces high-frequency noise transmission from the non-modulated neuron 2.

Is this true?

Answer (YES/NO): YES